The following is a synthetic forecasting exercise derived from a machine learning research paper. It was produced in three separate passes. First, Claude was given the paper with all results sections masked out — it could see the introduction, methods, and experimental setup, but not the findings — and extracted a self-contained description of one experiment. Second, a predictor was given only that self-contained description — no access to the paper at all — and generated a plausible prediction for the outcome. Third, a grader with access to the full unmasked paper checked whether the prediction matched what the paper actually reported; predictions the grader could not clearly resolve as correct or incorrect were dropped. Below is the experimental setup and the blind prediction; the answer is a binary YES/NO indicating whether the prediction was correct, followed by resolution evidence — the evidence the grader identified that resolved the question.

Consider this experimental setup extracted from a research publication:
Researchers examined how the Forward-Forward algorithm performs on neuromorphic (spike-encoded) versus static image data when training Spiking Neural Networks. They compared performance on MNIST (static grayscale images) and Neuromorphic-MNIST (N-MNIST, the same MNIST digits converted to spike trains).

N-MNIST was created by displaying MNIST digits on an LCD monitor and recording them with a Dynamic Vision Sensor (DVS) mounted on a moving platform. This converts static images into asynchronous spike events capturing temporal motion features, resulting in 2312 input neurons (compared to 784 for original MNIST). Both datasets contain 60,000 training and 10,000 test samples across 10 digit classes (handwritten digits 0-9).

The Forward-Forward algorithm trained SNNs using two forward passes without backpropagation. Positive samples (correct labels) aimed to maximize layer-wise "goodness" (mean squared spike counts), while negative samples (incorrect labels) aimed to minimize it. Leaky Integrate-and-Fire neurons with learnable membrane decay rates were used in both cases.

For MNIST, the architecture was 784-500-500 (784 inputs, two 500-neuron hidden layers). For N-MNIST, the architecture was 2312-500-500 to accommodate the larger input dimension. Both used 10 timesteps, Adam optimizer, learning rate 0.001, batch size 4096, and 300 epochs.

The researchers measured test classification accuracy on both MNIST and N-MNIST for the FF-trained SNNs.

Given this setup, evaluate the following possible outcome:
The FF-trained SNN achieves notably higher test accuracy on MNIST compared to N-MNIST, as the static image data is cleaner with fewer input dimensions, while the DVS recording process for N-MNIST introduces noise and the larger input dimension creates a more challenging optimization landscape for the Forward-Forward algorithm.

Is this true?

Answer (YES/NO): NO